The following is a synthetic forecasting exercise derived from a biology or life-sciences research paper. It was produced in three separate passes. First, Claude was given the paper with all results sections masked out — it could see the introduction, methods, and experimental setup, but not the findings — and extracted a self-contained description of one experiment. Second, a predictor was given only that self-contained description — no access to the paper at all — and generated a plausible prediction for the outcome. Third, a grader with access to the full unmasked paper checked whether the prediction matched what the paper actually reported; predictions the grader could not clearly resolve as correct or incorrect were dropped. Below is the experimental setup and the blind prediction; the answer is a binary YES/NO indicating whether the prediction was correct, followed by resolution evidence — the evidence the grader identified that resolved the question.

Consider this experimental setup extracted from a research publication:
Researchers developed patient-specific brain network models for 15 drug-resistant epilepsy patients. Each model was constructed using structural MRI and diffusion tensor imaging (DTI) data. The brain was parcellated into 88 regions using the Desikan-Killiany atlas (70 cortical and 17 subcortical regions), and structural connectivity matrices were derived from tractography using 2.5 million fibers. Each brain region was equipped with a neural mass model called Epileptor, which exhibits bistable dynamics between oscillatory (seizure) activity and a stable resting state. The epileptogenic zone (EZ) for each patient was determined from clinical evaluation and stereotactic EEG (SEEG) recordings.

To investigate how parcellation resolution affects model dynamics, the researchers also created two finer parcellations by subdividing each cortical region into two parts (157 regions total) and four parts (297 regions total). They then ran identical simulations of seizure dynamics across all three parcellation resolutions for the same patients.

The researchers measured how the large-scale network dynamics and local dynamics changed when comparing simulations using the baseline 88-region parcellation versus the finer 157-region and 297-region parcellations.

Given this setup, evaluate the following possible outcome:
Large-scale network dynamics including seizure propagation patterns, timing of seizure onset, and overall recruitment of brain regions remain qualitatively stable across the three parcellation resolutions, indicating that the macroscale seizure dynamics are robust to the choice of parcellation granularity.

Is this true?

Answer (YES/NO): YES